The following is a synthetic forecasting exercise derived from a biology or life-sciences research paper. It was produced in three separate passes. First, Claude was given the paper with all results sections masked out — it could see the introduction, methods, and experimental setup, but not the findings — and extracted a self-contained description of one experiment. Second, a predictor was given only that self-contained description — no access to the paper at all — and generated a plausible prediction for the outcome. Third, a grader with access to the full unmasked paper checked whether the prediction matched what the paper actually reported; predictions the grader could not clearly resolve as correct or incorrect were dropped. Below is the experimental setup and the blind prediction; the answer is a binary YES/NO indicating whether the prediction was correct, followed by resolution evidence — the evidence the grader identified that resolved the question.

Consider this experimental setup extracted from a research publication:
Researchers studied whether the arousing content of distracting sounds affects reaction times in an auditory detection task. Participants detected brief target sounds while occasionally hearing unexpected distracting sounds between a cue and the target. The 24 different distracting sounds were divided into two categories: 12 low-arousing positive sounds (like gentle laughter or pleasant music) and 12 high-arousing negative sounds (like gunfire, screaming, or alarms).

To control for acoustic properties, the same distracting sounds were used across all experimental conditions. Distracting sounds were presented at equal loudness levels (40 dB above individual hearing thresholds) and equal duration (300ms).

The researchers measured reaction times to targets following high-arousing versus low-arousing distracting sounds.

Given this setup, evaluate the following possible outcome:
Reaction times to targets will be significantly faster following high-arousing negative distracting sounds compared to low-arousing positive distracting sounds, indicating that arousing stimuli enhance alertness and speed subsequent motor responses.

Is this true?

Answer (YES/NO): YES